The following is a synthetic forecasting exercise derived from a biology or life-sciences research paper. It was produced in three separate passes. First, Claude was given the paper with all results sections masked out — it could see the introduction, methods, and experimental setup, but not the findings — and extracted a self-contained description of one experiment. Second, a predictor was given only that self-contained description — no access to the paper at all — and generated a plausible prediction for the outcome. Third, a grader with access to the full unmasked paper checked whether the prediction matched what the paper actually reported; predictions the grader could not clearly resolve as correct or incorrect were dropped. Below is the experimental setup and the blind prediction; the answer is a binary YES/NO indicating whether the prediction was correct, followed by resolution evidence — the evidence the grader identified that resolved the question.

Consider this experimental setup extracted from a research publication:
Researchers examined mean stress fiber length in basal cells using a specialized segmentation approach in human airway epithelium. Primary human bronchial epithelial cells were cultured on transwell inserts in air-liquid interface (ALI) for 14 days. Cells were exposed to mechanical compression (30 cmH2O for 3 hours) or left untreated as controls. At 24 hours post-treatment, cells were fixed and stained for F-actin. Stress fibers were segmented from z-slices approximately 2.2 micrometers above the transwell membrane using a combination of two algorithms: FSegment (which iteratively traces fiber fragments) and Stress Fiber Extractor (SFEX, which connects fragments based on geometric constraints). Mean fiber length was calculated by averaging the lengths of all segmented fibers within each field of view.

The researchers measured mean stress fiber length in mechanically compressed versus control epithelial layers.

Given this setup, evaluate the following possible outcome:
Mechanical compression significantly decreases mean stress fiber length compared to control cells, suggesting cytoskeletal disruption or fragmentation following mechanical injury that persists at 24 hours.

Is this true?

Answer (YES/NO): NO